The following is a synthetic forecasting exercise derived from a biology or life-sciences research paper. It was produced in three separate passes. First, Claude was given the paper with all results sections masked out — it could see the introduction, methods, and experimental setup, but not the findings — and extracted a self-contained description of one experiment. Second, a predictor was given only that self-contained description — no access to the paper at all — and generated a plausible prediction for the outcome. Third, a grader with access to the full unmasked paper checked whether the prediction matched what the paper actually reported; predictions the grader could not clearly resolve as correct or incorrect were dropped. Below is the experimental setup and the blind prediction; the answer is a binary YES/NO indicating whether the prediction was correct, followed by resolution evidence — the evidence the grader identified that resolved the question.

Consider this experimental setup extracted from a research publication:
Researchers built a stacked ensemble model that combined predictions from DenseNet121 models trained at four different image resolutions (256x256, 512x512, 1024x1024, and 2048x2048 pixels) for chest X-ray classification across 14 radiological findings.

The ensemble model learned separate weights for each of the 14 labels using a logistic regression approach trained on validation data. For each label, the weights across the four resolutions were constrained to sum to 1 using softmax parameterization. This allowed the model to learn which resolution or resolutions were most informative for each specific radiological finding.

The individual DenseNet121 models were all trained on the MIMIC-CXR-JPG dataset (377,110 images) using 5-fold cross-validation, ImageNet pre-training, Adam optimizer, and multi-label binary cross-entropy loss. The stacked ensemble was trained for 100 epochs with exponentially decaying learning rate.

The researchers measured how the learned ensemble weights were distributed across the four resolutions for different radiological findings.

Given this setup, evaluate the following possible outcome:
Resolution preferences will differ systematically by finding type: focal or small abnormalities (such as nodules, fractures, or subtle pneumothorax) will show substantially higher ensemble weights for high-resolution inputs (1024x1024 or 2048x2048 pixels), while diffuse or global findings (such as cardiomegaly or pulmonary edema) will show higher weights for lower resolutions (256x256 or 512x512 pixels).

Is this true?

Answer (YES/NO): NO